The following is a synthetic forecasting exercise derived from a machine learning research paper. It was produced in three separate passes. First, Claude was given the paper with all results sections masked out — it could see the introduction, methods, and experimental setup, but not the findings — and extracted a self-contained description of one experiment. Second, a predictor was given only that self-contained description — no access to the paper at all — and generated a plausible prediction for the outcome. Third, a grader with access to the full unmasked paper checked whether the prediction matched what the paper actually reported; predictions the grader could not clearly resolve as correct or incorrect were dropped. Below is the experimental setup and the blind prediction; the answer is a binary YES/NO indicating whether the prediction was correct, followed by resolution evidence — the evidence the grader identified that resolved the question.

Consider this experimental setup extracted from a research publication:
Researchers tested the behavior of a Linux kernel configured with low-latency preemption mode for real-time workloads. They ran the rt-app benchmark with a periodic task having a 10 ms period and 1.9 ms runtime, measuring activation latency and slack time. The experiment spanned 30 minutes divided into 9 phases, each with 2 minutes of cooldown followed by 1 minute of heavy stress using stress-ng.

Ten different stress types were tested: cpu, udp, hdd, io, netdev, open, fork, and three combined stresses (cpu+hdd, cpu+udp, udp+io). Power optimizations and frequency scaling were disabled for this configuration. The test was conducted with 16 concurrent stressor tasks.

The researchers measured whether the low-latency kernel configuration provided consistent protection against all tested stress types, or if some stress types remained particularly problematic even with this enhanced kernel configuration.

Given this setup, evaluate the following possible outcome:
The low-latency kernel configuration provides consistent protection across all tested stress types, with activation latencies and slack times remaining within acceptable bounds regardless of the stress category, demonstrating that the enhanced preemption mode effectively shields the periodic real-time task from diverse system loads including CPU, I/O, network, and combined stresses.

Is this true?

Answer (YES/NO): NO